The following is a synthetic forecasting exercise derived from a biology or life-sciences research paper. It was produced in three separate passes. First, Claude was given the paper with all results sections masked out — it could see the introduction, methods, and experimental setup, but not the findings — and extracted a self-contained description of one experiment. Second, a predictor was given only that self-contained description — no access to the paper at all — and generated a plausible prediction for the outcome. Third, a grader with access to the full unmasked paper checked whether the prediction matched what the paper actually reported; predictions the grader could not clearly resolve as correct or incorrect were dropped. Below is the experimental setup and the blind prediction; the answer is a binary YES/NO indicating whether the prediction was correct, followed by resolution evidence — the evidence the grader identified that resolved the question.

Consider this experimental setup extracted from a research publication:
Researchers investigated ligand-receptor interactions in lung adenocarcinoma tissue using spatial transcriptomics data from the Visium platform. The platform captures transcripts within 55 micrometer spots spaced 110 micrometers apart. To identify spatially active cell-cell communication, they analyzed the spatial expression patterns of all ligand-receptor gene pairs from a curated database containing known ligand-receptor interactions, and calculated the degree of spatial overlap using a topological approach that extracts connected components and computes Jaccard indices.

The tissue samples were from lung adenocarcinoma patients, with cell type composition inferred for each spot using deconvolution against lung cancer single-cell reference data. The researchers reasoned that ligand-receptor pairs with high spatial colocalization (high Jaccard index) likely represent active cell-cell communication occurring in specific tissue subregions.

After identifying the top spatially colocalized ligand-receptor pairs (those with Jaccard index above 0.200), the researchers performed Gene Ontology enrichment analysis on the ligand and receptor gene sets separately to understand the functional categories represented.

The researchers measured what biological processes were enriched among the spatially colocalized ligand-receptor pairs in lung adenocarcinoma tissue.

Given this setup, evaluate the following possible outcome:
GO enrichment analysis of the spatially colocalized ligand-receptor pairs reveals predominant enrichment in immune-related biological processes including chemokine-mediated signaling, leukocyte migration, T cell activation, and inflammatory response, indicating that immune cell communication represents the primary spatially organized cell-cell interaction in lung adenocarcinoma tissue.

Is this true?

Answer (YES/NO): NO